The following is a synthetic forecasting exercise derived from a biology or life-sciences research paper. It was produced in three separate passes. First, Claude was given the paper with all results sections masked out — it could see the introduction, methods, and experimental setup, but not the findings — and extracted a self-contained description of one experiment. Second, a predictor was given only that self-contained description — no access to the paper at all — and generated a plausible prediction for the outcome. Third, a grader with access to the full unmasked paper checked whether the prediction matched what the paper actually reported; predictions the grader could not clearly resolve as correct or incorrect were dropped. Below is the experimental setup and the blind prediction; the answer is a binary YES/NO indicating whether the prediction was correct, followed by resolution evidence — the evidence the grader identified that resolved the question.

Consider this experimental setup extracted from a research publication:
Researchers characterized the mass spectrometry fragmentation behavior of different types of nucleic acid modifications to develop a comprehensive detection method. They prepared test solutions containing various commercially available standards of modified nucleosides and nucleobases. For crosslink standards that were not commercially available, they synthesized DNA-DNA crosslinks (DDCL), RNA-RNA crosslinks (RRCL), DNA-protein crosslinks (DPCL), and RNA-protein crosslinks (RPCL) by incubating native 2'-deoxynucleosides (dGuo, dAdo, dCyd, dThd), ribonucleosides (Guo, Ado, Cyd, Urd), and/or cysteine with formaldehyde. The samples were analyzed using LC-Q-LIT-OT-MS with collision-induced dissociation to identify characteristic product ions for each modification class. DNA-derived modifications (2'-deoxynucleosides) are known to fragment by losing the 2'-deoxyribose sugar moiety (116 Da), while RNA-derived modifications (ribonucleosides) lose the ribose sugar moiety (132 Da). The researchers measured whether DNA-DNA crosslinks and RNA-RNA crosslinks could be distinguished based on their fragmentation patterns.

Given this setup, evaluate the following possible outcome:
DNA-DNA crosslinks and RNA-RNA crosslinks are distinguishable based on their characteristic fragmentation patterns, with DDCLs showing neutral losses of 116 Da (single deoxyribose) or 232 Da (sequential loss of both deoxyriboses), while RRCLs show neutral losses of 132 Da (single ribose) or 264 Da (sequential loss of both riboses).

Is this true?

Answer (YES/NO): YES